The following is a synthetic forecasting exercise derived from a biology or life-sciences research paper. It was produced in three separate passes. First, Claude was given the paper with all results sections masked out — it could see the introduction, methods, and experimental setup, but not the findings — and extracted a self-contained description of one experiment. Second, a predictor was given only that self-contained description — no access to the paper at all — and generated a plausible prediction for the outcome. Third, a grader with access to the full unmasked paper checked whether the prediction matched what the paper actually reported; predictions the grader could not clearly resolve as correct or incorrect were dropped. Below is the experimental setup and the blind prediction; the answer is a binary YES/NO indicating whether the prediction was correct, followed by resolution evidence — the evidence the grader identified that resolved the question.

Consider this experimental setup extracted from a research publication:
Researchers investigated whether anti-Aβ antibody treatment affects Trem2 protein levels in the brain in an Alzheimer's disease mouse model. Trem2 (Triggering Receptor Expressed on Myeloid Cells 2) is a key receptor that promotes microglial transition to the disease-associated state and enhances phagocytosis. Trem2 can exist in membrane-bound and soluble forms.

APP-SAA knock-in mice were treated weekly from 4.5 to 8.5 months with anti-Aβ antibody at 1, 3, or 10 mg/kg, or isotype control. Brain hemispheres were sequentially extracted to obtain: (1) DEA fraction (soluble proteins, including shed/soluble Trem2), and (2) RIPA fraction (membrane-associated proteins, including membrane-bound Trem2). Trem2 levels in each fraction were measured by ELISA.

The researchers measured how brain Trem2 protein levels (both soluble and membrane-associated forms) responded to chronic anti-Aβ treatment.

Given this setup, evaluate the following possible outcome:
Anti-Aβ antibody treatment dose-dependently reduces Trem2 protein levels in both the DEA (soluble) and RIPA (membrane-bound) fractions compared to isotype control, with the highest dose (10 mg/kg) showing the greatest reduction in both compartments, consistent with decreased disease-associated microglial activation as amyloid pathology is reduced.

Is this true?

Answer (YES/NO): YES